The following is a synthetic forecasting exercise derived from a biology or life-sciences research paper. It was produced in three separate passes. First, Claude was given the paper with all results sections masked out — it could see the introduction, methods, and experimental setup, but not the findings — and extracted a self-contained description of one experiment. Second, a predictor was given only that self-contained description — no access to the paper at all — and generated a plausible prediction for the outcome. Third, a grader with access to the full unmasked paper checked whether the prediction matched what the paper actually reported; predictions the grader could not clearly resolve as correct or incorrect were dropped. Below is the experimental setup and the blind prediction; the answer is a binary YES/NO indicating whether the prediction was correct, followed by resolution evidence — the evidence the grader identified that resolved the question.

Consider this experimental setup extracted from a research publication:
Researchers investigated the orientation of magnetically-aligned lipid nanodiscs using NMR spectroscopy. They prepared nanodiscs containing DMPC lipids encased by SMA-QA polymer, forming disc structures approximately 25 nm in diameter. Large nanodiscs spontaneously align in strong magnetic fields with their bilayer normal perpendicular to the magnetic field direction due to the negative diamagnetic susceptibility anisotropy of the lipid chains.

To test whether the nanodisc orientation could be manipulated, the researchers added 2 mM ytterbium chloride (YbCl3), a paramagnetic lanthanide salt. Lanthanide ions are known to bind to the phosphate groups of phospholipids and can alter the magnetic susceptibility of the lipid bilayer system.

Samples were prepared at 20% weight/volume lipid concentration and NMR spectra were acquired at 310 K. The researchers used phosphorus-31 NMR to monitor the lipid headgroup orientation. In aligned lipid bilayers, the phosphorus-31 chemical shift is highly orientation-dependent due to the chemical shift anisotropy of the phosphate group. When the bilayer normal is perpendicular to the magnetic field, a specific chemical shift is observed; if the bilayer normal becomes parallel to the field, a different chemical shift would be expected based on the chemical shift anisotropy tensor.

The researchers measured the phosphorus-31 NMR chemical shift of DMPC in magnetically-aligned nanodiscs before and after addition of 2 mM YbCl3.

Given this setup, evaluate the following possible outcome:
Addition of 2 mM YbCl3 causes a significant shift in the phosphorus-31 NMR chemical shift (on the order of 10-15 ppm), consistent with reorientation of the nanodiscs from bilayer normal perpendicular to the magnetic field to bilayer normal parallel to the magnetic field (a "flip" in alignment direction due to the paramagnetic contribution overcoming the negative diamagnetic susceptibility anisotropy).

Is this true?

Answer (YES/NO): NO